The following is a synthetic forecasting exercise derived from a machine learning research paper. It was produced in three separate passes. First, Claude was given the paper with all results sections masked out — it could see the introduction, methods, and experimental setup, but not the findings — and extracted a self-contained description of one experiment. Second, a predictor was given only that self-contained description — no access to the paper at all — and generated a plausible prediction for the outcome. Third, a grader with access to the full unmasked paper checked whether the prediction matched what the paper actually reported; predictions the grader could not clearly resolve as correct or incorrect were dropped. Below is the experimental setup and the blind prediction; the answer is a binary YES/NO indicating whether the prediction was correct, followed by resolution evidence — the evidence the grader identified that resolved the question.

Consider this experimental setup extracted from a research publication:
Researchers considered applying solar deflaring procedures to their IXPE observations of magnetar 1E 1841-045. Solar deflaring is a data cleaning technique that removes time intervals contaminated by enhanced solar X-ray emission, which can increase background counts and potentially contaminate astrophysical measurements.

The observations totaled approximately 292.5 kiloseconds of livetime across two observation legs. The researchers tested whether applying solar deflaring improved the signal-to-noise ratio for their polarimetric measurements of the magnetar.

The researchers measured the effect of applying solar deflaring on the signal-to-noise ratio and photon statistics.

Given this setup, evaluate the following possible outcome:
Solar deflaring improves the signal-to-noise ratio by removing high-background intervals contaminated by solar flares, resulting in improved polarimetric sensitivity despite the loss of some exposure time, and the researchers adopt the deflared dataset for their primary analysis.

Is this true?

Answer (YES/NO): NO